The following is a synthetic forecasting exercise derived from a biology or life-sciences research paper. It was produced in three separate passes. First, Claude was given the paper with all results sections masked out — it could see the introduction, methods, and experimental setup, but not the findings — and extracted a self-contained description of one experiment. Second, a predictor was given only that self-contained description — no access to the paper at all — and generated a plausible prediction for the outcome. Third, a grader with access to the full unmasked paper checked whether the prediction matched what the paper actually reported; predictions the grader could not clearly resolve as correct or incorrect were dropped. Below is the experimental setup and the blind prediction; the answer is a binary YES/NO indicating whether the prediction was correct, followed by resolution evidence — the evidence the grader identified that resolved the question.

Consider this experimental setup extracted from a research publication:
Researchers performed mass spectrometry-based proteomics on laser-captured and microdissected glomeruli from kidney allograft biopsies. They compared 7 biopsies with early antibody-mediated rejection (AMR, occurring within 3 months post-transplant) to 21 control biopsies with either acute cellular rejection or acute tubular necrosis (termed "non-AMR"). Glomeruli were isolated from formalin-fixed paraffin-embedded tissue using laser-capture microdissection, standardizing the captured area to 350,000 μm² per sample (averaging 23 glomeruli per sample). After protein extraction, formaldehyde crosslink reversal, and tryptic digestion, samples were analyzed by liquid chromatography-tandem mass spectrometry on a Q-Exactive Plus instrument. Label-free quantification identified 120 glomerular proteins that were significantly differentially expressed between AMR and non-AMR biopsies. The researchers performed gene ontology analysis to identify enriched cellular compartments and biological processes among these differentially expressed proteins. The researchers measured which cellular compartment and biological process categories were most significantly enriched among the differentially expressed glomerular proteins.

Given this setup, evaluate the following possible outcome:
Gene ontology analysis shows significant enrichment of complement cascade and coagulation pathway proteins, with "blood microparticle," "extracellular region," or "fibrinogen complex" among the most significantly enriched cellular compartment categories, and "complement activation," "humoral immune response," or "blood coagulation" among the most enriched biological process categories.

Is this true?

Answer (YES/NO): NO